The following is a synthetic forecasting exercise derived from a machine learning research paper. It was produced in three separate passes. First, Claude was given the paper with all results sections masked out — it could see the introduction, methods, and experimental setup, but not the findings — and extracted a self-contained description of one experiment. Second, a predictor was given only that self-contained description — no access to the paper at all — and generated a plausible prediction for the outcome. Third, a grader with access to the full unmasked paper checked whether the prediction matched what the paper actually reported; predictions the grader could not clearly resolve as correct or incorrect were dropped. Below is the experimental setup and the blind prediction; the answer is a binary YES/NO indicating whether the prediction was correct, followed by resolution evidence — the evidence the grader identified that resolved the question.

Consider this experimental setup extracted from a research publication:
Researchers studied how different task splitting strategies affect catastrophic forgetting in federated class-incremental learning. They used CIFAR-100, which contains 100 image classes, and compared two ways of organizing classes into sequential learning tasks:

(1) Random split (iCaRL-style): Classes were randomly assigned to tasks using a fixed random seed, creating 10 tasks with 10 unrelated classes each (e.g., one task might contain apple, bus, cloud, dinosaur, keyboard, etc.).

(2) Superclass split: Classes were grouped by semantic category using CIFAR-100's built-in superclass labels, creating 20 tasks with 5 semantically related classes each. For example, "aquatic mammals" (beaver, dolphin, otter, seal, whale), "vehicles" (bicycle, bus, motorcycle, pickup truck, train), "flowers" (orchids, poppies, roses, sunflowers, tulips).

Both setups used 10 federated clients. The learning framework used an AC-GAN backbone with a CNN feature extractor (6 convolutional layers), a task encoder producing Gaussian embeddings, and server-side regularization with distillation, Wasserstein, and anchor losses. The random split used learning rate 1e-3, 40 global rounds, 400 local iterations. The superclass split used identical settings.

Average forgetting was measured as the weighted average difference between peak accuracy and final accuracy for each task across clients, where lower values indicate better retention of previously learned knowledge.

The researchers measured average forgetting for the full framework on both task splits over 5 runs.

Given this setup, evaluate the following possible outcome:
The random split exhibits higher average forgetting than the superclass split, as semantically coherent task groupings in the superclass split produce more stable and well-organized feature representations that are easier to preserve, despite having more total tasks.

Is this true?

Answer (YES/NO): NO